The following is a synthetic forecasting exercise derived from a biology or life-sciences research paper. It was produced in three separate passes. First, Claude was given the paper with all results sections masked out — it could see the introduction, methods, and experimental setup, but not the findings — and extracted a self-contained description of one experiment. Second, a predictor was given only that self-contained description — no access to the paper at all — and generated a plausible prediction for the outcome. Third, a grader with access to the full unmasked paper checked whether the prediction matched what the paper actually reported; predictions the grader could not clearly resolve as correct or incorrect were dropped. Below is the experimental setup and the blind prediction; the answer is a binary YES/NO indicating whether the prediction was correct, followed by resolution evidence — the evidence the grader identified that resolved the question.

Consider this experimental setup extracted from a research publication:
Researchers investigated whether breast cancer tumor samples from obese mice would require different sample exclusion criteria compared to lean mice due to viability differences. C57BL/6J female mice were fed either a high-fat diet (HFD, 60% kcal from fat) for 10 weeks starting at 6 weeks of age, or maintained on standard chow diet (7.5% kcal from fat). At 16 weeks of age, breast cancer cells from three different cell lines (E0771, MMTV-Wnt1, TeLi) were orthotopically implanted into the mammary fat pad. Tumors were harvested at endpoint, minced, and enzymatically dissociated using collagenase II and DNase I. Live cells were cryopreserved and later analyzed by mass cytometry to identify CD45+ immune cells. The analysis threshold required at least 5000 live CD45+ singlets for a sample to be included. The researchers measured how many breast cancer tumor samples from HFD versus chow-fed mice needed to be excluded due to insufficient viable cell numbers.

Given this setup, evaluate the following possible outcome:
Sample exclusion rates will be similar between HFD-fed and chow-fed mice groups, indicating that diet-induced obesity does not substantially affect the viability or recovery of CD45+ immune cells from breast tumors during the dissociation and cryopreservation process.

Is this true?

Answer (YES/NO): YES